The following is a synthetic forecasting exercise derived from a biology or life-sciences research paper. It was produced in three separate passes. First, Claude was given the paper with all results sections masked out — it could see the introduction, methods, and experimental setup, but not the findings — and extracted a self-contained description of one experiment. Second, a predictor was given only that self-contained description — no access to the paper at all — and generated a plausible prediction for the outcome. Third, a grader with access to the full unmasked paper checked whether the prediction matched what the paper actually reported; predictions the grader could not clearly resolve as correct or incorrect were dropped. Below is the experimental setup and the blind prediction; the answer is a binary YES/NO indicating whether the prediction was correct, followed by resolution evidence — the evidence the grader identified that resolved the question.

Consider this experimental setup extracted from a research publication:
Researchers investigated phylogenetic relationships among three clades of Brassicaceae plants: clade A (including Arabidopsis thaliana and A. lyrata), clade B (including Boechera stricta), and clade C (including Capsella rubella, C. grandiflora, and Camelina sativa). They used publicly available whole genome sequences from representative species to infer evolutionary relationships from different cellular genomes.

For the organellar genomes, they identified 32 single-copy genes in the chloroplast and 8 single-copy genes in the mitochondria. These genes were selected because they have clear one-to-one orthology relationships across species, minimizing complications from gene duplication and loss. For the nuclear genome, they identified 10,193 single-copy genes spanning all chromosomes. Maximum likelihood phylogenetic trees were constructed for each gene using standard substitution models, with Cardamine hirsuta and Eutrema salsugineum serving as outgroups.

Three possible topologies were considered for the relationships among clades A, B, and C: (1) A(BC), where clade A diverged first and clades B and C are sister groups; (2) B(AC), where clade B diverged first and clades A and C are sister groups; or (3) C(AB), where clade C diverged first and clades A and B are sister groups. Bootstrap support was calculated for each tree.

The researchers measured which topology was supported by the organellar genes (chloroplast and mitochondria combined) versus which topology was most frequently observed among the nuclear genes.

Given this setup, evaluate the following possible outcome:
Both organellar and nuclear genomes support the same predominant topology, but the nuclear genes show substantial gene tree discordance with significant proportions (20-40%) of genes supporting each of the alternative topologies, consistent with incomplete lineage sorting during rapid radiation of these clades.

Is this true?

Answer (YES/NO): NO